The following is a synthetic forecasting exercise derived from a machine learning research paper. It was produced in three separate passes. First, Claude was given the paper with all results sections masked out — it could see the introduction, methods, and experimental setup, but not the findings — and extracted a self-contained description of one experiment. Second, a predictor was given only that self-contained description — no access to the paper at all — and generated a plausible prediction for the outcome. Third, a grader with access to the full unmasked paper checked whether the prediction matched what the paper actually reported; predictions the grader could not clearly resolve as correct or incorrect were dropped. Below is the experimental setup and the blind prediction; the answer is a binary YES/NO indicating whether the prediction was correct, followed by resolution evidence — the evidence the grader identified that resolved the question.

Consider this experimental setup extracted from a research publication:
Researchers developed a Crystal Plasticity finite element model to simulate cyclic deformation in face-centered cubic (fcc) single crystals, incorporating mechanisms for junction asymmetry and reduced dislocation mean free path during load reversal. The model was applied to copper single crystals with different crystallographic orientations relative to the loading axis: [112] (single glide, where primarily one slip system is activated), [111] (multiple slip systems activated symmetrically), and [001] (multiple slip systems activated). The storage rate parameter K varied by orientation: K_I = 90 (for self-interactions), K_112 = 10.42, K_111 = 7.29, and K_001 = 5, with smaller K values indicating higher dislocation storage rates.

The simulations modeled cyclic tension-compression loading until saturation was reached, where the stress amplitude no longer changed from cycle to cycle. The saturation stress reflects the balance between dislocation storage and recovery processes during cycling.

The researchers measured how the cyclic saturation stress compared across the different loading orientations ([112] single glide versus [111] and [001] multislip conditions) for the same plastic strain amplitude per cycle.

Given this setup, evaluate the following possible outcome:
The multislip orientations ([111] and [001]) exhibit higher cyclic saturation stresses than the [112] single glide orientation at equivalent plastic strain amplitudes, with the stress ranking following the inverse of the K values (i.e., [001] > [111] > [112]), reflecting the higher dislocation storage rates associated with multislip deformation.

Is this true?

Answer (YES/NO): NO